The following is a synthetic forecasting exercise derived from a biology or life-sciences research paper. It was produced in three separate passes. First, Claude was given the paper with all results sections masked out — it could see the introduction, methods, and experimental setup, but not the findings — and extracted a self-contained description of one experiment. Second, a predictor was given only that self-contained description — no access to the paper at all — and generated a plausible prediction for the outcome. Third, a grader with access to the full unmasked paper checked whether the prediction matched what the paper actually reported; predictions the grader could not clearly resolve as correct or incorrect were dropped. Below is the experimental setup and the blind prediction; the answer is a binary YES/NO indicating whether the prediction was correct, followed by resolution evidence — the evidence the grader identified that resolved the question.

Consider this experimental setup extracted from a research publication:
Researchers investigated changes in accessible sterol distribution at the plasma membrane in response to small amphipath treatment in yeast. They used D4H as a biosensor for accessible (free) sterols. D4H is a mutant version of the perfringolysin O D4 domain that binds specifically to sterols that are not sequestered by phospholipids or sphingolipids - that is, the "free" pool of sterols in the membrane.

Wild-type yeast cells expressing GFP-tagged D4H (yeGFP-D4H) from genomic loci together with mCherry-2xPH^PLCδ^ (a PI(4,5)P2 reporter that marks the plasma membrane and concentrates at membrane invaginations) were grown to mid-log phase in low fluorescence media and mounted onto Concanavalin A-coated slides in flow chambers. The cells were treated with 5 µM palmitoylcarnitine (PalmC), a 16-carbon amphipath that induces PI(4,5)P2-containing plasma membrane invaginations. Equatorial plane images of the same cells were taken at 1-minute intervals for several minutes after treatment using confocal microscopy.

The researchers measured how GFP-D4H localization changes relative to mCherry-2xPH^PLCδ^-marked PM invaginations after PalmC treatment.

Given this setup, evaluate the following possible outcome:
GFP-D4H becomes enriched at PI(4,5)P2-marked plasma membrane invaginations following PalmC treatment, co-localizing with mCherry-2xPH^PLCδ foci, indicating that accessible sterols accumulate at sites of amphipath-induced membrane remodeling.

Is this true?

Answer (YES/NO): NO